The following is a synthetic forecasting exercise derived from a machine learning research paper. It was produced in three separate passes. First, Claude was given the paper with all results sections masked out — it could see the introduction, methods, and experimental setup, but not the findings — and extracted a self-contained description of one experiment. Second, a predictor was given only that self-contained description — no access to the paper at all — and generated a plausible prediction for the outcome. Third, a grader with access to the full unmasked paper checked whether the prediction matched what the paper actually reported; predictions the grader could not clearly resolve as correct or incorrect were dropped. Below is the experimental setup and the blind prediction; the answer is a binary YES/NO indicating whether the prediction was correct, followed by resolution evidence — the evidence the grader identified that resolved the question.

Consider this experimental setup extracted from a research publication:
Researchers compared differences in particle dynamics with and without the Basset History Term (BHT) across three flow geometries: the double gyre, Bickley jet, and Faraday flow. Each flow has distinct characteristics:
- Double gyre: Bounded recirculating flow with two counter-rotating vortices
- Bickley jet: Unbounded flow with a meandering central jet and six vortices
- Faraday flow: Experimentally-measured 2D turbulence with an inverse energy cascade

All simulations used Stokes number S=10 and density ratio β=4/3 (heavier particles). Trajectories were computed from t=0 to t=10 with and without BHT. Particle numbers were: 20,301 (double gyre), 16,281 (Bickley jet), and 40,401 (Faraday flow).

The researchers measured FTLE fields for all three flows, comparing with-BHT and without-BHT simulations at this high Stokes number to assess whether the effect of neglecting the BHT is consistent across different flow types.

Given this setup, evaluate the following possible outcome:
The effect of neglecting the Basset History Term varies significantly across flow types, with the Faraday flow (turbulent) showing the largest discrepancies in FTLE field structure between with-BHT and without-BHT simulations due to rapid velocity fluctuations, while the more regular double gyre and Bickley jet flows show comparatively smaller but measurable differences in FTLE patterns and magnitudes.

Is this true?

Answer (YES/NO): NO